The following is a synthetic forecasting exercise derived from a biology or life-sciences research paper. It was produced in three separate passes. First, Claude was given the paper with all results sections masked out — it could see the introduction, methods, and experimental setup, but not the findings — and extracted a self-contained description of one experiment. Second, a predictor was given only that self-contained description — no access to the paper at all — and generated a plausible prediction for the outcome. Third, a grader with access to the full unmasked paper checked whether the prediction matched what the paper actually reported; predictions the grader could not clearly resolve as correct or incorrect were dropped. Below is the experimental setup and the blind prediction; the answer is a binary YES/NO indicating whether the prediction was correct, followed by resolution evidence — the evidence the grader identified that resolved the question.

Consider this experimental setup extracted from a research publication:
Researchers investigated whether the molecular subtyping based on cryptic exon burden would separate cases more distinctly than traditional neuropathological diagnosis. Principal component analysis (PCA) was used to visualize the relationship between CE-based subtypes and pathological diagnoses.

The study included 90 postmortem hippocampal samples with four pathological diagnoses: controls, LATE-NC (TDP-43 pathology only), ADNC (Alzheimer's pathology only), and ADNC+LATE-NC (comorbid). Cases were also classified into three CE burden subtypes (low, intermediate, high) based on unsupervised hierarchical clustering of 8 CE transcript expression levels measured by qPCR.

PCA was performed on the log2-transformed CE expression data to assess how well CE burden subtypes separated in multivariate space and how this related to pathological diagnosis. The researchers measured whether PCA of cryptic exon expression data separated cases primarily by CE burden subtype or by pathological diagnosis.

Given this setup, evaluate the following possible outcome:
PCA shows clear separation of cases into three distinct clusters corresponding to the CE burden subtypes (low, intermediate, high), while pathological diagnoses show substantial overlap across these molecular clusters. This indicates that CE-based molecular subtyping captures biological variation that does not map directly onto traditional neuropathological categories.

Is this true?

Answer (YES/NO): YES